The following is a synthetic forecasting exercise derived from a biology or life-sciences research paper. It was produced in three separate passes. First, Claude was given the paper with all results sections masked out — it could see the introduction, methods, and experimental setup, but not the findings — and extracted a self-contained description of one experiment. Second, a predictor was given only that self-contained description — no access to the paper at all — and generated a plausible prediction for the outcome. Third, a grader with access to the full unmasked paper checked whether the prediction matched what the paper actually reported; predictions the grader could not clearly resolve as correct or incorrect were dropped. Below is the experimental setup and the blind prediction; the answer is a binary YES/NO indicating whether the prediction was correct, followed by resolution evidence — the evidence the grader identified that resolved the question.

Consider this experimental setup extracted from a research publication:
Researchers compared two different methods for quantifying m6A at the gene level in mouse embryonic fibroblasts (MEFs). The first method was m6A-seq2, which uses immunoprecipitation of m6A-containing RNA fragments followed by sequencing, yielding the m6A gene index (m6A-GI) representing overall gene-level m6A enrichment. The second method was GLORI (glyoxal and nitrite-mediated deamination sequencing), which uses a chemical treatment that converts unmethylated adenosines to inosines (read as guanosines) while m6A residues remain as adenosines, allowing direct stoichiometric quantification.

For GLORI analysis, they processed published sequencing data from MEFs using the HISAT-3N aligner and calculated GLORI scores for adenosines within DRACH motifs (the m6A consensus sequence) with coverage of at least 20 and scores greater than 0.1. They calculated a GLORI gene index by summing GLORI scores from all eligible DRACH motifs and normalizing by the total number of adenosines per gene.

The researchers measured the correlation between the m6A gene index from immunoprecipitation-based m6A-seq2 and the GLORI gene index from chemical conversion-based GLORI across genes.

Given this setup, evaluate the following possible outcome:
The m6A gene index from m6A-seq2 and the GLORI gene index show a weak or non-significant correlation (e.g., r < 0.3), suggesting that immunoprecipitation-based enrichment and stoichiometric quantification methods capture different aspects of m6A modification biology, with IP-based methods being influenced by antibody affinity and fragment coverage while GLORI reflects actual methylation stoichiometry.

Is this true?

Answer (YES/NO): NO